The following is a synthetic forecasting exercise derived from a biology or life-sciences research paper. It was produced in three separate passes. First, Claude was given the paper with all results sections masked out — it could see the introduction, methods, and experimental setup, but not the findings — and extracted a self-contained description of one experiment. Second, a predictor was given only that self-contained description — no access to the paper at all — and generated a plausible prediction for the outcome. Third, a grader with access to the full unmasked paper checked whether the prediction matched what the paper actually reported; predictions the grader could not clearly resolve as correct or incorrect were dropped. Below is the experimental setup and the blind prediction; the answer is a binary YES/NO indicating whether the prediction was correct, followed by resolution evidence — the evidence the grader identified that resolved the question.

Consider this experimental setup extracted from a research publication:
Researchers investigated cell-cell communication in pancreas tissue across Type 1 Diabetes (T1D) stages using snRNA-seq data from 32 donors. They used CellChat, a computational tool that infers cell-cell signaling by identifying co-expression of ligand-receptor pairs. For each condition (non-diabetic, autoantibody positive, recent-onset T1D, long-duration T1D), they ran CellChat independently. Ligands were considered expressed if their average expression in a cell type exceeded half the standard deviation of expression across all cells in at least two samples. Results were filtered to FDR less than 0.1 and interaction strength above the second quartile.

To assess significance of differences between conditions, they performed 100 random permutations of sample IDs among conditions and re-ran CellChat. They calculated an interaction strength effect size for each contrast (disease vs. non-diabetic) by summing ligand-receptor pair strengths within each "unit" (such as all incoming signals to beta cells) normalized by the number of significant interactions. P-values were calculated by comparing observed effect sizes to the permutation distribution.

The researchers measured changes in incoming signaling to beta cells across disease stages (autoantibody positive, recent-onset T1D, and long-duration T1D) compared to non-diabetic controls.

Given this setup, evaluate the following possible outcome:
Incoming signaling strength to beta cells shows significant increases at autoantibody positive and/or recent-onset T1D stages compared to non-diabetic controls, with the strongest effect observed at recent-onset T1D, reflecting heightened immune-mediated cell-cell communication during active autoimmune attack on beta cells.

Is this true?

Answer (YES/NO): YES